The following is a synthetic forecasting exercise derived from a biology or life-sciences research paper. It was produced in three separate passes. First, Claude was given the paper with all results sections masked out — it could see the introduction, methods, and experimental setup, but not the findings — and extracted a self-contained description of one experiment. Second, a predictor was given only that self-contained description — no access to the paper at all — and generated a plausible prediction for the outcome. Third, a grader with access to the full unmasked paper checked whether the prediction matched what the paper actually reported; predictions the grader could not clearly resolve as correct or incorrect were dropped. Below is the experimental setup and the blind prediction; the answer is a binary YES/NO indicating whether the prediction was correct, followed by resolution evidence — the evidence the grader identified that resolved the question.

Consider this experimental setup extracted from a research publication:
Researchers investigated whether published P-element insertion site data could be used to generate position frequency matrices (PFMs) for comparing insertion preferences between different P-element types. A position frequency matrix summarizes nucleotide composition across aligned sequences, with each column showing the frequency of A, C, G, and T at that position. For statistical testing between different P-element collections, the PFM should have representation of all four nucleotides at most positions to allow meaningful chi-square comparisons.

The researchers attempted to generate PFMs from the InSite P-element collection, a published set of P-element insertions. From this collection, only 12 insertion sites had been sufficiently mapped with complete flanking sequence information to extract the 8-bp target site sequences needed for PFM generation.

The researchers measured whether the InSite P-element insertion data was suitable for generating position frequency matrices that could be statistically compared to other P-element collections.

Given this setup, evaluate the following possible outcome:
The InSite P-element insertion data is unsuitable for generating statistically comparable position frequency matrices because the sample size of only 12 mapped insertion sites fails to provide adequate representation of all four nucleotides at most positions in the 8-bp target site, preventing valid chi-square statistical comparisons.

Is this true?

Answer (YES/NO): YES